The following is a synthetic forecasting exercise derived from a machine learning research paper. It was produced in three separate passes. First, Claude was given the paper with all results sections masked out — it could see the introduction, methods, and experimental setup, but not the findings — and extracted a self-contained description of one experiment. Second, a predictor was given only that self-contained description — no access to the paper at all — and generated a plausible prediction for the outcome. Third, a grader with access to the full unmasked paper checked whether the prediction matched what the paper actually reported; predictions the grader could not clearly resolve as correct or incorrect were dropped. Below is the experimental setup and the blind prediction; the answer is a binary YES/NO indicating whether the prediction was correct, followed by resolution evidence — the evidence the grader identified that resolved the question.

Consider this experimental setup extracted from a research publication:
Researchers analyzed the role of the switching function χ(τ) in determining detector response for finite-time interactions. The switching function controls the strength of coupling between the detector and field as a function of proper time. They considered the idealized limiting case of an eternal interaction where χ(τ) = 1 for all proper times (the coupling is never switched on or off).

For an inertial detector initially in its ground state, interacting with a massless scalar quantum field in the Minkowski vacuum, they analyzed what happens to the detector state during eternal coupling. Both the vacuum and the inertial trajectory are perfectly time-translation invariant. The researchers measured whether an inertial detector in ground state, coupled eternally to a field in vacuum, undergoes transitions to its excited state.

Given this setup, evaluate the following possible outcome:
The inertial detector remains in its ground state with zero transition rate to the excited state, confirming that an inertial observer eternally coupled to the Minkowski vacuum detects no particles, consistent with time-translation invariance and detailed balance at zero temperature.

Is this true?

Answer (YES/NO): YES